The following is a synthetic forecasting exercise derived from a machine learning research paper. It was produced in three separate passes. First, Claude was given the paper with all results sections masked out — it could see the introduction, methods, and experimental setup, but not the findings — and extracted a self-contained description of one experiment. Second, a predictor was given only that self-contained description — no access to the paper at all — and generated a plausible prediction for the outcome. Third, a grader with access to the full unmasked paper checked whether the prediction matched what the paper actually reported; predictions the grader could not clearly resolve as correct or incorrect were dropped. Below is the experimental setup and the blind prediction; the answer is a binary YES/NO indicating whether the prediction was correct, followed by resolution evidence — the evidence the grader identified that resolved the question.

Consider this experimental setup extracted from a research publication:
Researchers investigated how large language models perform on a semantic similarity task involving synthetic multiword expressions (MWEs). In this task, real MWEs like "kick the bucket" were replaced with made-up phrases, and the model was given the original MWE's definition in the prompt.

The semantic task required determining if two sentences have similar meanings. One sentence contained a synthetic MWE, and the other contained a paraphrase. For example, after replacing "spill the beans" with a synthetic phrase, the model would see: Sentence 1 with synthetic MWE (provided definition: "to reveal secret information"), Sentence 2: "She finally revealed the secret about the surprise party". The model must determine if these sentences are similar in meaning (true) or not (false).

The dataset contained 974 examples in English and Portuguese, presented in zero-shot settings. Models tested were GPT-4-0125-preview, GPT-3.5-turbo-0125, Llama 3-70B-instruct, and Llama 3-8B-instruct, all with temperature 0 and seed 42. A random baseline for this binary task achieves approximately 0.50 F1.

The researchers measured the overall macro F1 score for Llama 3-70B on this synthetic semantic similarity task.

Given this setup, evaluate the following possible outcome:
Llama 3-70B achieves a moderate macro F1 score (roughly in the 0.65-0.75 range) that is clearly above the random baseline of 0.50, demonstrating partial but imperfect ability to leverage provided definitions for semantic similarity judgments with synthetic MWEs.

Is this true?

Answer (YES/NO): NO